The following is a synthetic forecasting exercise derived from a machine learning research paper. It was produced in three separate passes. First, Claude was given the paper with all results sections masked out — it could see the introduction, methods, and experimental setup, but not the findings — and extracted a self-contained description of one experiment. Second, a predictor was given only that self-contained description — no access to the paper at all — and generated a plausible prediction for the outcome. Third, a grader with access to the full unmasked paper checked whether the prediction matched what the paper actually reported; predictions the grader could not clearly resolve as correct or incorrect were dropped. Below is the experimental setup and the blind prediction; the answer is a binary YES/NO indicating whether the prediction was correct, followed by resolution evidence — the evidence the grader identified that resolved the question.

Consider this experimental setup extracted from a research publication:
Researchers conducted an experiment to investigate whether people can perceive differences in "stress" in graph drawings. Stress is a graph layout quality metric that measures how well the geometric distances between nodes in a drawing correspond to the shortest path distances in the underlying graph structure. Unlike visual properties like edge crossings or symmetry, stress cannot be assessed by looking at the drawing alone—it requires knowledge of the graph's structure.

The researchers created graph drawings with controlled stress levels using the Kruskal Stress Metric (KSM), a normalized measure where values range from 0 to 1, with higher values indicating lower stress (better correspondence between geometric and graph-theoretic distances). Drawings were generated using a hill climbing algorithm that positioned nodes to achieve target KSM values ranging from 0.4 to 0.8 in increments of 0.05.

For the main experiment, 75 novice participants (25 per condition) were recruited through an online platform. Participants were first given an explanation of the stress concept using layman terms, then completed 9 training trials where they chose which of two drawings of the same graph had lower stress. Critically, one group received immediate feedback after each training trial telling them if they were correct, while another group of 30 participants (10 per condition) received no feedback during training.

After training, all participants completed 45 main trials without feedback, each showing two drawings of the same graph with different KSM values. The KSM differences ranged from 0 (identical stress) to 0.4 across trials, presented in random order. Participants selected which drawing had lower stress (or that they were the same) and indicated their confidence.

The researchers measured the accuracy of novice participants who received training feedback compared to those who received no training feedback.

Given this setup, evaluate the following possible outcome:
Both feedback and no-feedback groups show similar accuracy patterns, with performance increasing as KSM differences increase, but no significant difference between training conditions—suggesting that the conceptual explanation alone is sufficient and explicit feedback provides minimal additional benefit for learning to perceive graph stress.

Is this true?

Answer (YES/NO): NO